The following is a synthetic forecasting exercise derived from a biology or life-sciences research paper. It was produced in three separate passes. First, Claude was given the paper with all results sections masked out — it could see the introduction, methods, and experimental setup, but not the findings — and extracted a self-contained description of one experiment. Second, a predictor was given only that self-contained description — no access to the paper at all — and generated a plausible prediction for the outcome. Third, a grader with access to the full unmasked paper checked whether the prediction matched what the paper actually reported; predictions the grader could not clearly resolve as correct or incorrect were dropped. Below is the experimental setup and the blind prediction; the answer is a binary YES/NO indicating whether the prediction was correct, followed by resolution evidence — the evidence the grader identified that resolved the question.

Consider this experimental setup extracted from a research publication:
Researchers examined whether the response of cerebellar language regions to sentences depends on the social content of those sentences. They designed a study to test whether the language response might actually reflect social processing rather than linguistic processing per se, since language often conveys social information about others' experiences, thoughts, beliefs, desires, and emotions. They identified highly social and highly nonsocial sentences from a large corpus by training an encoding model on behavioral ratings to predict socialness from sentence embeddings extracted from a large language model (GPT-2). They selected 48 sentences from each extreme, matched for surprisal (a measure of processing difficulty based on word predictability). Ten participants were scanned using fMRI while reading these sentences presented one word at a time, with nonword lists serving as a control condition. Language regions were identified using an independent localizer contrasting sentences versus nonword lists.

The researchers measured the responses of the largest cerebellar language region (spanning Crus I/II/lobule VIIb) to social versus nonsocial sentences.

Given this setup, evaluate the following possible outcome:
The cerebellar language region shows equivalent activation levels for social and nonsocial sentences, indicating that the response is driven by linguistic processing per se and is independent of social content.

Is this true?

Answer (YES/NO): YES